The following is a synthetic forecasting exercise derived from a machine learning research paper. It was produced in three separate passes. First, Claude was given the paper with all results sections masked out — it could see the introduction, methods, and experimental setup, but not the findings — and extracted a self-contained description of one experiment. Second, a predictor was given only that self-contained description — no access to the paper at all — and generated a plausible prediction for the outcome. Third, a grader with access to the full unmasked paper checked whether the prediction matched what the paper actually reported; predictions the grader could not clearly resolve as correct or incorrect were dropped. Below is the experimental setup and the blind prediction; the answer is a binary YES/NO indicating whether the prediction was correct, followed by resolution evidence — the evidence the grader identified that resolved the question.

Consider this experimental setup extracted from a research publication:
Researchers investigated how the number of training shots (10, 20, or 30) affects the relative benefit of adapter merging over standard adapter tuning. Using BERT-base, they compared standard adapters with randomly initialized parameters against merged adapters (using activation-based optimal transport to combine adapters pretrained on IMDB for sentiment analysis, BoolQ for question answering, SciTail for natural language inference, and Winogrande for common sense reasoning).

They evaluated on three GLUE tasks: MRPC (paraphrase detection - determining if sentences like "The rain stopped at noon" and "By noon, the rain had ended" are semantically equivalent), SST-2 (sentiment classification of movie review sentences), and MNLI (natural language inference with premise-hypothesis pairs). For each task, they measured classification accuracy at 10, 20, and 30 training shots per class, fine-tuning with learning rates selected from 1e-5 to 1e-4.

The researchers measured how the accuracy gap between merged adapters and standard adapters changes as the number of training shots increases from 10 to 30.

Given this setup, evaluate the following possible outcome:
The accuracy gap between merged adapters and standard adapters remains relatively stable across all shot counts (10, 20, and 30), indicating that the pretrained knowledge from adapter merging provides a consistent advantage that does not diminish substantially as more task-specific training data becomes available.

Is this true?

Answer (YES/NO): YES